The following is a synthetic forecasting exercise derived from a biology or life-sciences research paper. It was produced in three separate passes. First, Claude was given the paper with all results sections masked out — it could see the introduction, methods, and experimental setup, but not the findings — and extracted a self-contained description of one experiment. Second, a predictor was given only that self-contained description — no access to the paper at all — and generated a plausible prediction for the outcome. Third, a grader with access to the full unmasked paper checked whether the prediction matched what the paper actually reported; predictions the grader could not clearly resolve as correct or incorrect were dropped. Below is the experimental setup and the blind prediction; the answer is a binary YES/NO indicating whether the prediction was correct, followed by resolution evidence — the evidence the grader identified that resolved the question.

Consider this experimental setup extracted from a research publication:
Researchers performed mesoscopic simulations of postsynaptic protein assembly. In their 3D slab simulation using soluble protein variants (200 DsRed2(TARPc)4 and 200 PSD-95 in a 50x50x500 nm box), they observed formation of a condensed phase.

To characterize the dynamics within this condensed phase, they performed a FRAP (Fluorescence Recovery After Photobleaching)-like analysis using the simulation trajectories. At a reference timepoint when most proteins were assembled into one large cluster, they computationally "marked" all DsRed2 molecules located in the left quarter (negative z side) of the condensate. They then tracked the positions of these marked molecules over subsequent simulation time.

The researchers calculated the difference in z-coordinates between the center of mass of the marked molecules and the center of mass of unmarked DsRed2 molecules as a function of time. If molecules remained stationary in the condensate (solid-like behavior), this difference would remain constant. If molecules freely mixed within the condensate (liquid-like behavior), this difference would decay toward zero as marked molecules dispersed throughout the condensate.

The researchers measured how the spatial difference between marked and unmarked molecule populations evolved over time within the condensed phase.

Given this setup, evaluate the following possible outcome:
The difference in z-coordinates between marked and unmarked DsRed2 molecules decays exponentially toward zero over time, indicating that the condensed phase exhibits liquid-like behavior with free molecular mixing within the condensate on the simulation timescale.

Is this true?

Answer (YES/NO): YES